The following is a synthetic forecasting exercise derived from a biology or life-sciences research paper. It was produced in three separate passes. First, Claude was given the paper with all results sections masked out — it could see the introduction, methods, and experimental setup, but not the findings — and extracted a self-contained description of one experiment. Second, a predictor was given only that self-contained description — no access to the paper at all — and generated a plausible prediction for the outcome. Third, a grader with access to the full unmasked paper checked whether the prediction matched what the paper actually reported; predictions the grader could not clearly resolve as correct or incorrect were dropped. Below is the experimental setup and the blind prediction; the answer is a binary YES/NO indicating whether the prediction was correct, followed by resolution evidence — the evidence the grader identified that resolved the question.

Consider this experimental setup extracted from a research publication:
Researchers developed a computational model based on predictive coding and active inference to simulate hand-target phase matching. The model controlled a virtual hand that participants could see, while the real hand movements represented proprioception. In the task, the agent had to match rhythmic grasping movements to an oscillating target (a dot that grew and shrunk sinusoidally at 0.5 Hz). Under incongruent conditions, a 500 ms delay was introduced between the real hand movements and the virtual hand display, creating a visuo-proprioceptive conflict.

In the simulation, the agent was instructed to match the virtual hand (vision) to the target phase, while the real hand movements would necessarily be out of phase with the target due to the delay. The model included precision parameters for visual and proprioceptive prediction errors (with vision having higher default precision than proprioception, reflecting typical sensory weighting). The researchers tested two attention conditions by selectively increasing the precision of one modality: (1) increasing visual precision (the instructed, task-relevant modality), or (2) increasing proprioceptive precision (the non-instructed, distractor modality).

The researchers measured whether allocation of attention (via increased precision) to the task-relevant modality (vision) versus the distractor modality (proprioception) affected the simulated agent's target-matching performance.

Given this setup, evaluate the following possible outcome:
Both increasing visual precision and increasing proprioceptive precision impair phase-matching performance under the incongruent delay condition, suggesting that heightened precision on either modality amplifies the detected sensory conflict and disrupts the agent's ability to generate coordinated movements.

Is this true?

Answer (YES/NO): NO